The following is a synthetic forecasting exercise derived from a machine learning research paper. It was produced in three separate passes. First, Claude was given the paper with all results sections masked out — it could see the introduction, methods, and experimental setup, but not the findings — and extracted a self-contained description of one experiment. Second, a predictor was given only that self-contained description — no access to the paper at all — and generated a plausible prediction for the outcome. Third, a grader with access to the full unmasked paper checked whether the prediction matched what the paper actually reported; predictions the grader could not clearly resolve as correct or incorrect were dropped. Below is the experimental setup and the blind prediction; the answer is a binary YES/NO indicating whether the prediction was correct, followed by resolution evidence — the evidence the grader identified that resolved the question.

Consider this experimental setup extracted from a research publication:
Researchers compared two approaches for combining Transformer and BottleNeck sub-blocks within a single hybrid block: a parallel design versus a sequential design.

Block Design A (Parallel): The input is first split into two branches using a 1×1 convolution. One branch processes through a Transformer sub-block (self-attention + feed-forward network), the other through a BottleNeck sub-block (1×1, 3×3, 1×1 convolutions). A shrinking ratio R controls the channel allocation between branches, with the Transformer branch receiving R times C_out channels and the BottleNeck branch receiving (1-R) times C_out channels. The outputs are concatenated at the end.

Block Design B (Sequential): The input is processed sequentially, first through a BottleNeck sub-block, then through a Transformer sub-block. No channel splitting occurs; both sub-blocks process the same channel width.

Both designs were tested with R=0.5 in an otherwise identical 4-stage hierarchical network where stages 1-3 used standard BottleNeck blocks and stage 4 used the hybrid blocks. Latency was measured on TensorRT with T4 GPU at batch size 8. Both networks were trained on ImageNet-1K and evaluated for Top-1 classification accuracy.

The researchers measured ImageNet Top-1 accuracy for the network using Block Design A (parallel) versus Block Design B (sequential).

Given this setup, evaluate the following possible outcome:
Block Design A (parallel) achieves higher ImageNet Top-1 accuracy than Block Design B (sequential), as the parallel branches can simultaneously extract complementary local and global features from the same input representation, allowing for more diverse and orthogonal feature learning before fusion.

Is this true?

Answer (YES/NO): YES